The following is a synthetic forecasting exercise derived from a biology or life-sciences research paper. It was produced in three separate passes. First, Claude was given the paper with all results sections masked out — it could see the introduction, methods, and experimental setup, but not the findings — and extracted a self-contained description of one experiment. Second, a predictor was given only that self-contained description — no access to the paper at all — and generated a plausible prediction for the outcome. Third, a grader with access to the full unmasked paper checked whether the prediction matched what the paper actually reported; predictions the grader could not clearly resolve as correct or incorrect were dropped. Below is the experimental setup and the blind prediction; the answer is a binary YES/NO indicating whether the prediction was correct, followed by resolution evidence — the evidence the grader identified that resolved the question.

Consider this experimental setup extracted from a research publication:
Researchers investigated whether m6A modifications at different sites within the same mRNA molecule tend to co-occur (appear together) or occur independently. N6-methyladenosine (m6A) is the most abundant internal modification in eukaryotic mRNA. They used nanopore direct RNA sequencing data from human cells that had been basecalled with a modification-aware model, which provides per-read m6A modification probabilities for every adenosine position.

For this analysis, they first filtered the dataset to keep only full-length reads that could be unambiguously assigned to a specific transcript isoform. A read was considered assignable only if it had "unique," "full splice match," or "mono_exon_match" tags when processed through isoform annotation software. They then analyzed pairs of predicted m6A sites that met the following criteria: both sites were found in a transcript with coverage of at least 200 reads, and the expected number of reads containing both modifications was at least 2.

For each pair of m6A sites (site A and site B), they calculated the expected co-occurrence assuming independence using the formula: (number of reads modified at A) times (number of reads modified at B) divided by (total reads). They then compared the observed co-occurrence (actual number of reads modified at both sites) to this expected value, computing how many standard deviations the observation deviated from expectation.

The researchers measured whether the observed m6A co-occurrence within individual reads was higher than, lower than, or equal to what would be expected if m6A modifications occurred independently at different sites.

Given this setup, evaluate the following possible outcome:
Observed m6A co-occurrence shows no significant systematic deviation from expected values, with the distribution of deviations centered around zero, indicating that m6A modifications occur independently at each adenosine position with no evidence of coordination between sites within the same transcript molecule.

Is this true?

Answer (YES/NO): NO